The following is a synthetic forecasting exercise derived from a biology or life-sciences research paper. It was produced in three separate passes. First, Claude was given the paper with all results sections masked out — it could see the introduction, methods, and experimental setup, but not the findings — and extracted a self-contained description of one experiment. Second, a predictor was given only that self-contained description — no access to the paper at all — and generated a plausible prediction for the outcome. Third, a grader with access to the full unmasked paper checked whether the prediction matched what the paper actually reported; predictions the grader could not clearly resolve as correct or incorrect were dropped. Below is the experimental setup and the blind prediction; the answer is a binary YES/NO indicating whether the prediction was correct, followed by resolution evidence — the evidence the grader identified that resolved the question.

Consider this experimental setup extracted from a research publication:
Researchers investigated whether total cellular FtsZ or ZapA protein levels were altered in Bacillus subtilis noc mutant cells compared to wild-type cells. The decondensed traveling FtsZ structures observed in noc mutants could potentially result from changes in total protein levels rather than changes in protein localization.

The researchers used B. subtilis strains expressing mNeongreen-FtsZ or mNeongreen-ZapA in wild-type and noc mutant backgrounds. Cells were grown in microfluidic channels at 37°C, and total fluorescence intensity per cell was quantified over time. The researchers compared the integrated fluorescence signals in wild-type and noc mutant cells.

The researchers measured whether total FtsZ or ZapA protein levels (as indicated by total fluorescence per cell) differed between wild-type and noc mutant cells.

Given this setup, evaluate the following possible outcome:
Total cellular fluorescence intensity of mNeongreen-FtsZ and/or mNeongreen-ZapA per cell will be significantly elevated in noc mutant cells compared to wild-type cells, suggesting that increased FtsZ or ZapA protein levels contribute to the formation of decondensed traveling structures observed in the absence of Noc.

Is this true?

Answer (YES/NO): NO